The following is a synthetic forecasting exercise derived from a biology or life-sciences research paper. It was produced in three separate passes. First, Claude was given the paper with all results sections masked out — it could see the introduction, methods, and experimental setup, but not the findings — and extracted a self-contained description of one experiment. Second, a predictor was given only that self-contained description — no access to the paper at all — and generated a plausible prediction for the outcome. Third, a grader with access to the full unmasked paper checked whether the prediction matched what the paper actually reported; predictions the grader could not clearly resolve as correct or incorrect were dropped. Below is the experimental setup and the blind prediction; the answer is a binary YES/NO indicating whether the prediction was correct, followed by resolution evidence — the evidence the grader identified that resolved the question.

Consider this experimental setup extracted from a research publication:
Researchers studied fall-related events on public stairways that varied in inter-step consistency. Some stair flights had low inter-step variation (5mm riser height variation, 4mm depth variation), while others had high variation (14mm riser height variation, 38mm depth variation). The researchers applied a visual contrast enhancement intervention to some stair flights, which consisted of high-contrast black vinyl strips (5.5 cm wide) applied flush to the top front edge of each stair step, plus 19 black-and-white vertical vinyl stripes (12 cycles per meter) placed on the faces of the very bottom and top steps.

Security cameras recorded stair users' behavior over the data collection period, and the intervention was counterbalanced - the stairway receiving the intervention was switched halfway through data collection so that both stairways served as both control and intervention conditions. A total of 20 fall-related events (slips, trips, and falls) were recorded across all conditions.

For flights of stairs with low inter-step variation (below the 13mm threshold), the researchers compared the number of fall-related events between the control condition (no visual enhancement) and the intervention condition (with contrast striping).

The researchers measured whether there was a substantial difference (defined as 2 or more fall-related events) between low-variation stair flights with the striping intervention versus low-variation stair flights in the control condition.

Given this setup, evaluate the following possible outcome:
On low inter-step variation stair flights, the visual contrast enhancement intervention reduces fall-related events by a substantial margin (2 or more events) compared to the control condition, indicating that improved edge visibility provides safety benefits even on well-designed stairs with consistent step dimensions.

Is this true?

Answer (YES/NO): NO